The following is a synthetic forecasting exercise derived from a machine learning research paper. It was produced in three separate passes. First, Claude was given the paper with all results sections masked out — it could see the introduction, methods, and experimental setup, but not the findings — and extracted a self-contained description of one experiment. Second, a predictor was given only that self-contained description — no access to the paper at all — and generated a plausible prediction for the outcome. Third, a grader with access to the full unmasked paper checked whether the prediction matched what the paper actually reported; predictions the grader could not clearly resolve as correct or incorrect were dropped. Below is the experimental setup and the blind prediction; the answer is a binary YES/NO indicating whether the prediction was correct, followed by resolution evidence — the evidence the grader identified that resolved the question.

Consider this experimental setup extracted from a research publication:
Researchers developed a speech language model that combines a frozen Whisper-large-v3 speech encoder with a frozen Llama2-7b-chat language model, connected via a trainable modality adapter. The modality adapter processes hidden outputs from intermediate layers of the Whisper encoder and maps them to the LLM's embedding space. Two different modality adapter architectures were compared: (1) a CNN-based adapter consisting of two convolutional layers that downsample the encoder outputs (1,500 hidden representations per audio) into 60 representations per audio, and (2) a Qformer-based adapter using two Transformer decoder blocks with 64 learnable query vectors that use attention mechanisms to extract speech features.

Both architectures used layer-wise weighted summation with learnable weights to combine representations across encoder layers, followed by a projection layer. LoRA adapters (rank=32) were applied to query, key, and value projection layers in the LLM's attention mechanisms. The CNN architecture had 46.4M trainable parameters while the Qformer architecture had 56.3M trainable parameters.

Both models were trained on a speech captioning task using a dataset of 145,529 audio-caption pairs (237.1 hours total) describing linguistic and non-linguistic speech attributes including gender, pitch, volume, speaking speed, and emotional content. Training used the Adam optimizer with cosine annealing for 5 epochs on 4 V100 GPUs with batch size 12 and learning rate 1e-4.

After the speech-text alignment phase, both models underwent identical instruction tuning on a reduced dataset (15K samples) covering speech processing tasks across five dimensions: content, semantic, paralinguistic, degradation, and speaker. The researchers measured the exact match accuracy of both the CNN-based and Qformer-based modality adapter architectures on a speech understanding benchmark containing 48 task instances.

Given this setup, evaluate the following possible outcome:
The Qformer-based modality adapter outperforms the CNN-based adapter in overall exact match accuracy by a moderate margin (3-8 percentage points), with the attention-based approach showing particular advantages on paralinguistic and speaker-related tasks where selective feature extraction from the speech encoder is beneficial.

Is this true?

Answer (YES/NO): NO